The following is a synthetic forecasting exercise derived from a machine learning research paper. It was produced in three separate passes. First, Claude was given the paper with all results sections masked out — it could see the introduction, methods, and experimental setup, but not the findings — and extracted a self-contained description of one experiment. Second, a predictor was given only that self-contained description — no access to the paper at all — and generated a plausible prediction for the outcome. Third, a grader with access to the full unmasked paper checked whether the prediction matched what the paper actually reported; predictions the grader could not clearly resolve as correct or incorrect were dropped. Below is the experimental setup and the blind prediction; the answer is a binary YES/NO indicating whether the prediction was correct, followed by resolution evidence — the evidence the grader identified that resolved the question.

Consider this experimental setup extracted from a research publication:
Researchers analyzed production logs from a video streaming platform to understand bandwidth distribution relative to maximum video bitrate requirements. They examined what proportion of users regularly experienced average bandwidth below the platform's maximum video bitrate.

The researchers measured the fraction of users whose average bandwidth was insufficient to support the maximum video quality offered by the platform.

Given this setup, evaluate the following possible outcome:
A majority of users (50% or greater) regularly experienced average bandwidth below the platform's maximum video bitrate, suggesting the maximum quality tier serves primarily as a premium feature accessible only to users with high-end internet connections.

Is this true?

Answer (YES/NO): NO